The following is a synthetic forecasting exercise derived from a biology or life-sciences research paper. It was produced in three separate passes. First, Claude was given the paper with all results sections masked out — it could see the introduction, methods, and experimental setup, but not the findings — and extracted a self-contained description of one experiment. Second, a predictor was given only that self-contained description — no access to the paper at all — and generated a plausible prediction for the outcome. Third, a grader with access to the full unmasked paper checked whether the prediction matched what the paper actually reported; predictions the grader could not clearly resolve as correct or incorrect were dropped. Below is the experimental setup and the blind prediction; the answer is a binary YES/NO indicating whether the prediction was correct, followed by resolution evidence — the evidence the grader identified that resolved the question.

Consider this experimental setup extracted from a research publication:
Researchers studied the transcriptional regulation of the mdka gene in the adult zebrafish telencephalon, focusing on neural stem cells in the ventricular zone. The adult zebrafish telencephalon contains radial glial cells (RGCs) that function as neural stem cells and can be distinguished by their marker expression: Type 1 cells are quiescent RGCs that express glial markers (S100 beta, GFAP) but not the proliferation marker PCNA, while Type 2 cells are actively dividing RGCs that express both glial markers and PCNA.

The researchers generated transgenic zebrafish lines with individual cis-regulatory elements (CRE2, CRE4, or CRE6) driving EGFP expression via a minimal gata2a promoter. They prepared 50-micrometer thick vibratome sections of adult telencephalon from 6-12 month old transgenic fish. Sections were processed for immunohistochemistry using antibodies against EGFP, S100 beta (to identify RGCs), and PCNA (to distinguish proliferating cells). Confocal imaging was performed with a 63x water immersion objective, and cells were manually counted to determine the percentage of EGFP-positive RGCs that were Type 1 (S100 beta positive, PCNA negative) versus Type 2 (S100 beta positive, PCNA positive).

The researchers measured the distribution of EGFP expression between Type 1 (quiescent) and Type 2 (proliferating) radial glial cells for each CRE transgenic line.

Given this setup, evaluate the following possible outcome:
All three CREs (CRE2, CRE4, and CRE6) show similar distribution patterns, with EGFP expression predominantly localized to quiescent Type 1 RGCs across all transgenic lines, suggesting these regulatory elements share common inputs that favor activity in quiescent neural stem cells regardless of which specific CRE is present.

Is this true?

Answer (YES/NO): YES